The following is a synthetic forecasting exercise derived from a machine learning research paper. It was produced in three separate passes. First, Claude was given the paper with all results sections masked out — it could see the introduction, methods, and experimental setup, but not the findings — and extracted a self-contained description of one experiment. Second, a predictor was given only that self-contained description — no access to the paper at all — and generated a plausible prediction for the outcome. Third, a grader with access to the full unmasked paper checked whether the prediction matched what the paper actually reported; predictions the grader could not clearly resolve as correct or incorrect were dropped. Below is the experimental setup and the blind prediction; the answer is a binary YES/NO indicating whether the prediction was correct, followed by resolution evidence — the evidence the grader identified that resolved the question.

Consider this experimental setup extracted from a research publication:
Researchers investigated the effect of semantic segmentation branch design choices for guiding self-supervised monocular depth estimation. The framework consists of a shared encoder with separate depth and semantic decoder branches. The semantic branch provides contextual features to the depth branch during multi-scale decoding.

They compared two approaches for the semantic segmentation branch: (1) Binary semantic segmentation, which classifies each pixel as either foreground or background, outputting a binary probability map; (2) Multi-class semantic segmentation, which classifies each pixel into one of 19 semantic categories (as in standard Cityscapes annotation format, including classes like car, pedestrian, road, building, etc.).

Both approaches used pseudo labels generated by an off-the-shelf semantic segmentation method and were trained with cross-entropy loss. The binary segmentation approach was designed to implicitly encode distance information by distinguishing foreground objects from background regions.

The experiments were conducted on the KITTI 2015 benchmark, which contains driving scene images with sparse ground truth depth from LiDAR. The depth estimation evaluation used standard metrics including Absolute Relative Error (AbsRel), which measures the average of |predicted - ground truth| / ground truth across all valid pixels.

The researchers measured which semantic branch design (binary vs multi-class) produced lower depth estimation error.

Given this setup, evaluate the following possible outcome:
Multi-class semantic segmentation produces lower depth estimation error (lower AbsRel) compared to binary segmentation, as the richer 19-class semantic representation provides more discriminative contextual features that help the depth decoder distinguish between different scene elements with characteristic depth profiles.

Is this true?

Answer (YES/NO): NO